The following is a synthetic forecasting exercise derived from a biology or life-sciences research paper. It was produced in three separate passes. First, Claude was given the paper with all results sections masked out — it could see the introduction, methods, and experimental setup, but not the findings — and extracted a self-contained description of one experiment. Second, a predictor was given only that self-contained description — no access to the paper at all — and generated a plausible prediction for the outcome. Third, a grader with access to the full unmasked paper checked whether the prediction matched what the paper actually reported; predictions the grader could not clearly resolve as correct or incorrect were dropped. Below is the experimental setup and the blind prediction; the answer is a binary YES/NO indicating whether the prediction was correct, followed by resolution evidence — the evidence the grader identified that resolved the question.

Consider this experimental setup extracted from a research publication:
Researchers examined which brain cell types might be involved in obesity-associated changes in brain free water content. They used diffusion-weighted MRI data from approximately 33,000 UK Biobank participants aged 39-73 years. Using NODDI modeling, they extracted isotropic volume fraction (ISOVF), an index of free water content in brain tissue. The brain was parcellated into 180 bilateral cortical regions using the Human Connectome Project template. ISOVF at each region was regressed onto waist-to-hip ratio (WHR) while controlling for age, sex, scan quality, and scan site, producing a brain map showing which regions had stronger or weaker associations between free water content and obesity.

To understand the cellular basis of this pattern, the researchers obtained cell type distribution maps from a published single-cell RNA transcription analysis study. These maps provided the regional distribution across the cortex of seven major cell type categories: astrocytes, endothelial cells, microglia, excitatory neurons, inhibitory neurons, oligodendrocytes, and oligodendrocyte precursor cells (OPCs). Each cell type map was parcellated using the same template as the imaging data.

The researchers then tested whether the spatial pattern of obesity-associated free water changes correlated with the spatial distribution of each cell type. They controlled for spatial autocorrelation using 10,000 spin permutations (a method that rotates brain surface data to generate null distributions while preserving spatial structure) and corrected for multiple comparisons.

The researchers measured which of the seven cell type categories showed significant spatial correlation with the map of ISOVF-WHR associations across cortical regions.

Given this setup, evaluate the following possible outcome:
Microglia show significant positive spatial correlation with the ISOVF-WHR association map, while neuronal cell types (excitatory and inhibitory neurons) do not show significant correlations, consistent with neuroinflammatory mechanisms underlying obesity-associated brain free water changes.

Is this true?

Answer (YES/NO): YES